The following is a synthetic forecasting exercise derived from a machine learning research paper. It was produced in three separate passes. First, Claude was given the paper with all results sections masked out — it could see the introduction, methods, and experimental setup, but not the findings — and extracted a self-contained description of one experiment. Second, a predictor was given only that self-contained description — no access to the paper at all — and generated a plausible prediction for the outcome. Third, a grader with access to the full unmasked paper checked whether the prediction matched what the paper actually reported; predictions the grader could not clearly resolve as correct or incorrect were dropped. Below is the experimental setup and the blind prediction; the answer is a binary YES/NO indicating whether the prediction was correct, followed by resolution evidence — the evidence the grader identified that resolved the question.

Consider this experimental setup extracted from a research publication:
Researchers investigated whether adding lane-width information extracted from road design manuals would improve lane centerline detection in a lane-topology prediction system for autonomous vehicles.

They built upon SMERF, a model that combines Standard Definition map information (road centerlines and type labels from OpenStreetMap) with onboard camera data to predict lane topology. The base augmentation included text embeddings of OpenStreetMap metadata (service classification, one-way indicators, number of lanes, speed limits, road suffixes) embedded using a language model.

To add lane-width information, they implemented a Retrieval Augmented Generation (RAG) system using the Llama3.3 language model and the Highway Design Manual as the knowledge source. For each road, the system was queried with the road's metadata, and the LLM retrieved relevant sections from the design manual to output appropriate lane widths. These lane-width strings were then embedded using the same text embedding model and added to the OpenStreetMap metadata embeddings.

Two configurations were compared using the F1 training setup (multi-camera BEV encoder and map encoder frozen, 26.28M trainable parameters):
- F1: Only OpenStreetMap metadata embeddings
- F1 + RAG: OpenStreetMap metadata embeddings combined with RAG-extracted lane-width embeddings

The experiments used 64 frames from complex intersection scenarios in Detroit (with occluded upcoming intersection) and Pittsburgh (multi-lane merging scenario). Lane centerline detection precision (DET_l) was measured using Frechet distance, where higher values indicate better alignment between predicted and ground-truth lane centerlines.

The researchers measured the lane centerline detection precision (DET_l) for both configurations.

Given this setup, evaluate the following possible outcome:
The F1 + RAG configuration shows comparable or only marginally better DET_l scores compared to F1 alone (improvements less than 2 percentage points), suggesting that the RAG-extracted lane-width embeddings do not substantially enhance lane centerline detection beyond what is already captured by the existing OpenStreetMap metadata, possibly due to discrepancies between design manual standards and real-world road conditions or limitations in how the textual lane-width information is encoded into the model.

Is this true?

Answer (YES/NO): NO